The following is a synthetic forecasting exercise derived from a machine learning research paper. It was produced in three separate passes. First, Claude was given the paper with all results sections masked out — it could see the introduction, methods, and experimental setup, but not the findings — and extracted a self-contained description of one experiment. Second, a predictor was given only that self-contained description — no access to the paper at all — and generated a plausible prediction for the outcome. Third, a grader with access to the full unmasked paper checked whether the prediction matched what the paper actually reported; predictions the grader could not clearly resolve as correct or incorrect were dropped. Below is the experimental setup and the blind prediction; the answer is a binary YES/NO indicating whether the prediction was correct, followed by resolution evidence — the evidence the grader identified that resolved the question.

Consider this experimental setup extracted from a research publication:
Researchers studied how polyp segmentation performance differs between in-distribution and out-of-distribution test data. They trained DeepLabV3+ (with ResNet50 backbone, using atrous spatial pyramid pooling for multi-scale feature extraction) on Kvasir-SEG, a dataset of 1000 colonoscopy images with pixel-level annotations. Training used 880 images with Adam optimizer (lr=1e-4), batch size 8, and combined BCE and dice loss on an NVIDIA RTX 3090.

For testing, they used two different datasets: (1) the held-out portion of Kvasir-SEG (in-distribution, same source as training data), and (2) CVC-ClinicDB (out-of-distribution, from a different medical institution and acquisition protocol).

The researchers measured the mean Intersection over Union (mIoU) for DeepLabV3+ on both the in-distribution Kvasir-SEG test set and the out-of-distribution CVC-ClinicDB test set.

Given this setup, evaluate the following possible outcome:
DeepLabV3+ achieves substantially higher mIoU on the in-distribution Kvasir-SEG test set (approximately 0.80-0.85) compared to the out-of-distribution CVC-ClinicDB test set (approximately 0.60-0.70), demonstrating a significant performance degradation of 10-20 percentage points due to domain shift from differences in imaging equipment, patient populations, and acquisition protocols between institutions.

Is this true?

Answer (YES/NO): NO